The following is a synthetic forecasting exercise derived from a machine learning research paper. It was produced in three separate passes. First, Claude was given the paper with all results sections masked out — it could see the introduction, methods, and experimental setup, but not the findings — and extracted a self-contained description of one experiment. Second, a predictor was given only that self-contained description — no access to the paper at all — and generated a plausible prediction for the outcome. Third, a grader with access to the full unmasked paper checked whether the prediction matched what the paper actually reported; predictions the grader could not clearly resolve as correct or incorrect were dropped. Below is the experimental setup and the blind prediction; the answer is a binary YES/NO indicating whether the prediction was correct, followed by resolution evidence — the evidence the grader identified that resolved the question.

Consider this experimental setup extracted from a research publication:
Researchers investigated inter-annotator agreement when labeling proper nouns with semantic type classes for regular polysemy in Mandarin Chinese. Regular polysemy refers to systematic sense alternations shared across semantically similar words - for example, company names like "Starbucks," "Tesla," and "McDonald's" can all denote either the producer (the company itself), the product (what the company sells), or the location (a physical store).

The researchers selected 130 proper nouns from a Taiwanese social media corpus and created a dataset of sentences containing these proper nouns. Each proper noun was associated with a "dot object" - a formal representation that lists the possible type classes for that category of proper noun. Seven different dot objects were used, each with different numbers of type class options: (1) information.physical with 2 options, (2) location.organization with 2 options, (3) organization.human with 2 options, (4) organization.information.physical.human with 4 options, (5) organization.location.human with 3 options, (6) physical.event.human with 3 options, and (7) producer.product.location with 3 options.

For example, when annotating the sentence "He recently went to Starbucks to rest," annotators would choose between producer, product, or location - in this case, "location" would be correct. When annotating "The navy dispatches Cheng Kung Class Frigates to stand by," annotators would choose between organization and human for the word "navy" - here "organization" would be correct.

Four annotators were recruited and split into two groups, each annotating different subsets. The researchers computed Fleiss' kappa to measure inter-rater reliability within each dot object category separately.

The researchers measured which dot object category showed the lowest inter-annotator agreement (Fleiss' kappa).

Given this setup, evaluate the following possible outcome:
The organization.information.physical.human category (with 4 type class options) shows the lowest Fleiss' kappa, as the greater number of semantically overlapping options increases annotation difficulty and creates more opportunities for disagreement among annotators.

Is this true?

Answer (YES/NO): YES